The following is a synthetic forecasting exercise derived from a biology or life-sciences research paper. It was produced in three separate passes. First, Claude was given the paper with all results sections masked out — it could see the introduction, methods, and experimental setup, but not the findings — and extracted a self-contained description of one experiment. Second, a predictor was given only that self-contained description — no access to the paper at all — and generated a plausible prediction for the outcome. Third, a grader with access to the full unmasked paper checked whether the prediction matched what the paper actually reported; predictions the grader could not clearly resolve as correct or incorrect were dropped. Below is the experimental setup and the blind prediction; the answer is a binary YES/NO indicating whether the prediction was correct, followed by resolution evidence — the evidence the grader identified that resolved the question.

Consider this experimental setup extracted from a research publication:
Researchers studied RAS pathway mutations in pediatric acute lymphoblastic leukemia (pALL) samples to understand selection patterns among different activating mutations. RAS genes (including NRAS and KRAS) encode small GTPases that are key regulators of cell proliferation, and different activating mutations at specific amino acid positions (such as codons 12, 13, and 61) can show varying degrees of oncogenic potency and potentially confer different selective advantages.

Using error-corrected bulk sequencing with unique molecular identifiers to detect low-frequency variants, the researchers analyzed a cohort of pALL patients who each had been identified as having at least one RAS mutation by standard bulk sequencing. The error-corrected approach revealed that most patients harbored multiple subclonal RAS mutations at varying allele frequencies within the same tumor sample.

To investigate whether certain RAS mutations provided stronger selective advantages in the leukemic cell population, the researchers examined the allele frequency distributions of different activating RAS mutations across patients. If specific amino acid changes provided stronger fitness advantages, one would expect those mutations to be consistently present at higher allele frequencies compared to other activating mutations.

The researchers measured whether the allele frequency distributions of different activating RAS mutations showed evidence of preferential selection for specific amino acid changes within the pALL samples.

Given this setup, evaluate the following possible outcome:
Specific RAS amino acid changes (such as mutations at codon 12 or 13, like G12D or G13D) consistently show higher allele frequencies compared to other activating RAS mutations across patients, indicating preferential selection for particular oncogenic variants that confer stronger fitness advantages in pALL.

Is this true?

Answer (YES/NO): NO